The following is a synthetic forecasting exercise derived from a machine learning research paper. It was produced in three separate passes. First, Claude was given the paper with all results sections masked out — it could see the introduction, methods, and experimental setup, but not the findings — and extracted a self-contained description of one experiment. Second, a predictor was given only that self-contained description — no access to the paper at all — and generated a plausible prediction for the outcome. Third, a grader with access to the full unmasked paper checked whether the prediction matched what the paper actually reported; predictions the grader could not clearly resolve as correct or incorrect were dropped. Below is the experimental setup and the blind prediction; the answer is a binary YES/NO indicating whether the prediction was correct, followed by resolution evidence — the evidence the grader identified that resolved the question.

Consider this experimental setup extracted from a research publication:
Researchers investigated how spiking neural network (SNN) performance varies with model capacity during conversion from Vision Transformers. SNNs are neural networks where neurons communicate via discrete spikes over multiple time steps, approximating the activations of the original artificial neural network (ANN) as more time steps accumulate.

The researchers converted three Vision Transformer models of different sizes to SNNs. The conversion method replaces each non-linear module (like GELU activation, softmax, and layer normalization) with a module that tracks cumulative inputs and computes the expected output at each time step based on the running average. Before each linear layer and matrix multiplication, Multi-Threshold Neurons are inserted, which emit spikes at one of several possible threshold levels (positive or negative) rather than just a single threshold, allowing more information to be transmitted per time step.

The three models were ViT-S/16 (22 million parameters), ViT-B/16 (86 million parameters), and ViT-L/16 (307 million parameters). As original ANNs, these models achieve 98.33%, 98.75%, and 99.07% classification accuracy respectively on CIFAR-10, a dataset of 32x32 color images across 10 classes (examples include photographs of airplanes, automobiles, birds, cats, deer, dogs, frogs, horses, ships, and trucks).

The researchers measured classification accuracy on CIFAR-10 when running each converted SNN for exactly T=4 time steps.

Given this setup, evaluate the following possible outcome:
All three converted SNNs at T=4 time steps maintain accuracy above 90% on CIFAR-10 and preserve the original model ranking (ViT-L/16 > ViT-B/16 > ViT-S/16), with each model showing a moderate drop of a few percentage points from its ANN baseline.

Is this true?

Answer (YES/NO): NO